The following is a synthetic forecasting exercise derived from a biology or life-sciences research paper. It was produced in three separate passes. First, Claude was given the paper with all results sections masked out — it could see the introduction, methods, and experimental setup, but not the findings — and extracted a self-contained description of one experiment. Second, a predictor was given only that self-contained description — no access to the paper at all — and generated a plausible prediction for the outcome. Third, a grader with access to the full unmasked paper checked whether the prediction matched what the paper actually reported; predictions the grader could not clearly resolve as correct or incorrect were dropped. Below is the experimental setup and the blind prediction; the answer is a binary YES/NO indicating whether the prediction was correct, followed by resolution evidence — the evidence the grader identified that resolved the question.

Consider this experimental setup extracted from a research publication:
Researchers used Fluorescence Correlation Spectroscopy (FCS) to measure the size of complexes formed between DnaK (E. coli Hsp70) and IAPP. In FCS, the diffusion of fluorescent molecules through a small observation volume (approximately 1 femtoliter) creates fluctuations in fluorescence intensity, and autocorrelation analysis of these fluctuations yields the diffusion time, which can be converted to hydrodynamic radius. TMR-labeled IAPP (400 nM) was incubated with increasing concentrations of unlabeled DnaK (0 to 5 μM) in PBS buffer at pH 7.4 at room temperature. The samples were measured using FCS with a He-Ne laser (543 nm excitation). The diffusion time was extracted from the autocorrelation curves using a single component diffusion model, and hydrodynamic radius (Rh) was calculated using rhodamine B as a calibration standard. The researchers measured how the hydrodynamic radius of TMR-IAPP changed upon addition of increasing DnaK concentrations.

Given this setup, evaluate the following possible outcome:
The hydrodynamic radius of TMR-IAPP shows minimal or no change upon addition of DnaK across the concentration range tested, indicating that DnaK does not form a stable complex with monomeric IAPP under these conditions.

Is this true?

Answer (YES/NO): NO